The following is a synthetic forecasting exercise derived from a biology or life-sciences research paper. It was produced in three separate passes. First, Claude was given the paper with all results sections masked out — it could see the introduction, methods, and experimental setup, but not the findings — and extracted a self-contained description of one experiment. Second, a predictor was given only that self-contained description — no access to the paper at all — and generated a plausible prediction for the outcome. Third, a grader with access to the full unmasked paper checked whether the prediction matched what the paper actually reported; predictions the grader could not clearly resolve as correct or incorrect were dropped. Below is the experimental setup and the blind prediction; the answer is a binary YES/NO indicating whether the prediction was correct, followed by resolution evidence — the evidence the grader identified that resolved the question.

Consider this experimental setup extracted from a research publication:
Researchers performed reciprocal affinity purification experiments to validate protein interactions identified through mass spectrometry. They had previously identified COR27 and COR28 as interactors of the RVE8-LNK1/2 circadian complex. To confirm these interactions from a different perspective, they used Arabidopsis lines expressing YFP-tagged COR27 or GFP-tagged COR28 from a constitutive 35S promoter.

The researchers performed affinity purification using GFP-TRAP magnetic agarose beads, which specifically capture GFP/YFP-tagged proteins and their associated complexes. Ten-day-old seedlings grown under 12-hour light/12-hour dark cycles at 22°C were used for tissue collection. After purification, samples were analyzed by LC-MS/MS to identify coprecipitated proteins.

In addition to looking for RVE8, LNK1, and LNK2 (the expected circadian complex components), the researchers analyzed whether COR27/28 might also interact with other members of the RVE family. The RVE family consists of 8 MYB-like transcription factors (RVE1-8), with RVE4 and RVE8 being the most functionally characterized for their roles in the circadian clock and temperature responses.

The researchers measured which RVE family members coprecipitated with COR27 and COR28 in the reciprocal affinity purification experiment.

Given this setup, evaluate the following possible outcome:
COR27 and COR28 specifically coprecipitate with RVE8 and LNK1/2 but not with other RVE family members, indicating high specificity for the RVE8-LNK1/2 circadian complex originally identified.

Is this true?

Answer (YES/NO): NO